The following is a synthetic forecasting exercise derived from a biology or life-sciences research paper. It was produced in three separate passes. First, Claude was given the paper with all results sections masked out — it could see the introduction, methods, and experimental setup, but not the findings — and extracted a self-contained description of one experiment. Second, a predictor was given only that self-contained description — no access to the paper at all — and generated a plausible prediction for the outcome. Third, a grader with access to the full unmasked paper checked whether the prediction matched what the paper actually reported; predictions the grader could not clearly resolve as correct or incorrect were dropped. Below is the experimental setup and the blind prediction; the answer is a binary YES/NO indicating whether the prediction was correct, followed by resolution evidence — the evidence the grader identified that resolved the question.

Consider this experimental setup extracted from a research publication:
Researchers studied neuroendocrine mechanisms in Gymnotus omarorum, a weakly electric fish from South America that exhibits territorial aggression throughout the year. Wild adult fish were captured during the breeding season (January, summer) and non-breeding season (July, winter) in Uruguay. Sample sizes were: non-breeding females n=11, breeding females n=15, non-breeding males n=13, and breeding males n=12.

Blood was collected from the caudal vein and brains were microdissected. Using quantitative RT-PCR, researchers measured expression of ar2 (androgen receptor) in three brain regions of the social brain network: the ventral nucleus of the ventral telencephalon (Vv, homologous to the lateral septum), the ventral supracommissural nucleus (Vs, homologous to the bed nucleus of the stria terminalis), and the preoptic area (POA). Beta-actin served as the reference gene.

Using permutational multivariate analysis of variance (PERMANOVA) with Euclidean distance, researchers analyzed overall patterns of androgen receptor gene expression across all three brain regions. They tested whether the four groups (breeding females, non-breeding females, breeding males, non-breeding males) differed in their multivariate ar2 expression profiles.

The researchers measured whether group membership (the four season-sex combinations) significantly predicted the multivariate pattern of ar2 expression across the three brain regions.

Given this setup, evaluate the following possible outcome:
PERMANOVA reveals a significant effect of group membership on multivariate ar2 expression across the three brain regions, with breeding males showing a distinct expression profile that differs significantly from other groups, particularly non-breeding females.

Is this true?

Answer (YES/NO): NO